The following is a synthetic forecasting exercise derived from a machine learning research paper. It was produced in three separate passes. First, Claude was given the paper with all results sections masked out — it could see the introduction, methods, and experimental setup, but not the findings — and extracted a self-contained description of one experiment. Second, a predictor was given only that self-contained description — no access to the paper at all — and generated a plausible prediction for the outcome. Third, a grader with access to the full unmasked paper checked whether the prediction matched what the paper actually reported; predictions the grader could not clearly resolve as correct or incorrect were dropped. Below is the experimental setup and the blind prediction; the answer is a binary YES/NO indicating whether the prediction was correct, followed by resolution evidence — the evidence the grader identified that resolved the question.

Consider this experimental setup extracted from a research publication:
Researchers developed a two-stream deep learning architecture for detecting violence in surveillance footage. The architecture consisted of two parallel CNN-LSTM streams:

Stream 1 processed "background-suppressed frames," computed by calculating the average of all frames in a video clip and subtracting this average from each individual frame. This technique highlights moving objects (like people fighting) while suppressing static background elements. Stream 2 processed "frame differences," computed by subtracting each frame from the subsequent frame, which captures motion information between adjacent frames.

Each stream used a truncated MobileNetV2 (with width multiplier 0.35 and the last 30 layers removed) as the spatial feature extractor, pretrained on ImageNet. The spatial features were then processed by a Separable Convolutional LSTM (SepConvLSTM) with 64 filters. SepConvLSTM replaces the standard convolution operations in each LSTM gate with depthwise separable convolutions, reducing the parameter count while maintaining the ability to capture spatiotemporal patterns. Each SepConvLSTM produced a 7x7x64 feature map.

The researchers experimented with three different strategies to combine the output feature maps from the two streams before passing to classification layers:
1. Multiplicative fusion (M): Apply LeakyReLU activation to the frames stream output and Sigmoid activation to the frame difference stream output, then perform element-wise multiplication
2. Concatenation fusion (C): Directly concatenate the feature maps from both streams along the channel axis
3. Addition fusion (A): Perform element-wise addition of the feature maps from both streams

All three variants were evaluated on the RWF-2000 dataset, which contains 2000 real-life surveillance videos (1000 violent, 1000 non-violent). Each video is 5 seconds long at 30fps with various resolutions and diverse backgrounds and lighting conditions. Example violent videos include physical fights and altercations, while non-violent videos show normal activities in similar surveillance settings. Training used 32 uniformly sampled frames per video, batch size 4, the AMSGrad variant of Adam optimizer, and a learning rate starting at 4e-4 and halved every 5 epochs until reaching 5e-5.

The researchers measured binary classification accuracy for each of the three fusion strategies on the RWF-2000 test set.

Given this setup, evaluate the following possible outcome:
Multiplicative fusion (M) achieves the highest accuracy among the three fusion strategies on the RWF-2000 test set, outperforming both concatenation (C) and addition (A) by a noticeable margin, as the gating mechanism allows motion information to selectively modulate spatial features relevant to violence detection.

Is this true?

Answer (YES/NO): NO